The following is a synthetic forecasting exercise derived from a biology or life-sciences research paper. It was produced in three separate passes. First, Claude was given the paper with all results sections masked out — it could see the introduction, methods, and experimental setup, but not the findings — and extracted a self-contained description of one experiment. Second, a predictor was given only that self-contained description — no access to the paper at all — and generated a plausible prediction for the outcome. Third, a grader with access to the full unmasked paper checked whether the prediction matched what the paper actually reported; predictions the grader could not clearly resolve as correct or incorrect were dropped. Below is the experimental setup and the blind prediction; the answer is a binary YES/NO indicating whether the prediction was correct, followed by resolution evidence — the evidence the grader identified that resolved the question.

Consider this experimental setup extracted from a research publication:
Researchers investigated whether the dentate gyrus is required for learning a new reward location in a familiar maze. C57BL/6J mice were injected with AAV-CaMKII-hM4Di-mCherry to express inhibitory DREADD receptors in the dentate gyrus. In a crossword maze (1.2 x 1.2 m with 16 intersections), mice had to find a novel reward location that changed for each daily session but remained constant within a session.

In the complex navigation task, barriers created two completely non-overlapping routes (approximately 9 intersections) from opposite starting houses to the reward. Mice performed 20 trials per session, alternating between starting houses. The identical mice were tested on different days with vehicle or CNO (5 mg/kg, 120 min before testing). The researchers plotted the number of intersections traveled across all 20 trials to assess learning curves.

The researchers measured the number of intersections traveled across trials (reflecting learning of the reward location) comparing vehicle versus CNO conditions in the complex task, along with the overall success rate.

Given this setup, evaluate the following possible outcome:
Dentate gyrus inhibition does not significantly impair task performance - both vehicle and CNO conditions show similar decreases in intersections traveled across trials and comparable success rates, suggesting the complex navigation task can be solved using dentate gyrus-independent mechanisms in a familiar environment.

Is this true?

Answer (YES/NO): NO